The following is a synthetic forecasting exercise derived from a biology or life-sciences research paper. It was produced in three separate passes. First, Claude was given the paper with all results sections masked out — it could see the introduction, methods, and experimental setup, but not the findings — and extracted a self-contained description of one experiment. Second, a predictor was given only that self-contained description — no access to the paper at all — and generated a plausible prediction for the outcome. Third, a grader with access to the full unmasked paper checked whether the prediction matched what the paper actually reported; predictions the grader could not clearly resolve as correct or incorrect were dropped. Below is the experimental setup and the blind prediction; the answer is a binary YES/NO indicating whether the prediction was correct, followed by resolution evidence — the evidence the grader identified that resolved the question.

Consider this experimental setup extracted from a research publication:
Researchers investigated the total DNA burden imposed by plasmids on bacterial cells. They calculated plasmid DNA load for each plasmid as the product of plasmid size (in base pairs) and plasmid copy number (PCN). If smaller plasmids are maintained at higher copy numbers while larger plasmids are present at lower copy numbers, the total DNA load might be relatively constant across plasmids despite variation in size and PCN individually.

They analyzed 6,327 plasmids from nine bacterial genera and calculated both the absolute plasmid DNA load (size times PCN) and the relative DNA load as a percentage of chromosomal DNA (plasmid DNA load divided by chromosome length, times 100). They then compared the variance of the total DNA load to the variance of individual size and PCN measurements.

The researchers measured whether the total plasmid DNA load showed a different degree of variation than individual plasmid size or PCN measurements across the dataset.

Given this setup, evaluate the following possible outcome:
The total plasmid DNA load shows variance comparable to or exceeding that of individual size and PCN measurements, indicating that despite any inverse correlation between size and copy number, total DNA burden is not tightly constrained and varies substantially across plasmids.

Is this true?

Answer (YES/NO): NO